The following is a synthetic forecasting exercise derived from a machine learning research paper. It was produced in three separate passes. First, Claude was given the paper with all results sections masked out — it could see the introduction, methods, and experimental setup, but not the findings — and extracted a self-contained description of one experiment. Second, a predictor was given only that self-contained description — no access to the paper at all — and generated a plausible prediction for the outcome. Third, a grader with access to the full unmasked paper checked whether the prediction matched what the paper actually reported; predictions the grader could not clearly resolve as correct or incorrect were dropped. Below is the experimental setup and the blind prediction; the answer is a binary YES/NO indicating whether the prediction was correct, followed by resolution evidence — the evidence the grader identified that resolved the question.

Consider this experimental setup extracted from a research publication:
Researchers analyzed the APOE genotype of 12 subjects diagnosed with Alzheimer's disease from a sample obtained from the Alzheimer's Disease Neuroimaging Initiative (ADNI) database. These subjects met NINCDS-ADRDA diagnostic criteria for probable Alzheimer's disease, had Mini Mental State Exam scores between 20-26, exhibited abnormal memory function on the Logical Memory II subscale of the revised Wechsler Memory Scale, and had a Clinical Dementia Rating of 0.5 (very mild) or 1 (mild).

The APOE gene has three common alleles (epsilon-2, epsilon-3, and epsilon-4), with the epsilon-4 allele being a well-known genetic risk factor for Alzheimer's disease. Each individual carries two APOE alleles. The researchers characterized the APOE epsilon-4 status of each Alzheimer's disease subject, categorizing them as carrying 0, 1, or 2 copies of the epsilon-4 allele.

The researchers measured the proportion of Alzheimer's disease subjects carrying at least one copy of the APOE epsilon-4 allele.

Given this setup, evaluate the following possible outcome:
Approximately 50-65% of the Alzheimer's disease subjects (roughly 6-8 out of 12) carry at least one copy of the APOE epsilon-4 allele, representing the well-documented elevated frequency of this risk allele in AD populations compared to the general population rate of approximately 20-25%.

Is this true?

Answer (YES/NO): NO